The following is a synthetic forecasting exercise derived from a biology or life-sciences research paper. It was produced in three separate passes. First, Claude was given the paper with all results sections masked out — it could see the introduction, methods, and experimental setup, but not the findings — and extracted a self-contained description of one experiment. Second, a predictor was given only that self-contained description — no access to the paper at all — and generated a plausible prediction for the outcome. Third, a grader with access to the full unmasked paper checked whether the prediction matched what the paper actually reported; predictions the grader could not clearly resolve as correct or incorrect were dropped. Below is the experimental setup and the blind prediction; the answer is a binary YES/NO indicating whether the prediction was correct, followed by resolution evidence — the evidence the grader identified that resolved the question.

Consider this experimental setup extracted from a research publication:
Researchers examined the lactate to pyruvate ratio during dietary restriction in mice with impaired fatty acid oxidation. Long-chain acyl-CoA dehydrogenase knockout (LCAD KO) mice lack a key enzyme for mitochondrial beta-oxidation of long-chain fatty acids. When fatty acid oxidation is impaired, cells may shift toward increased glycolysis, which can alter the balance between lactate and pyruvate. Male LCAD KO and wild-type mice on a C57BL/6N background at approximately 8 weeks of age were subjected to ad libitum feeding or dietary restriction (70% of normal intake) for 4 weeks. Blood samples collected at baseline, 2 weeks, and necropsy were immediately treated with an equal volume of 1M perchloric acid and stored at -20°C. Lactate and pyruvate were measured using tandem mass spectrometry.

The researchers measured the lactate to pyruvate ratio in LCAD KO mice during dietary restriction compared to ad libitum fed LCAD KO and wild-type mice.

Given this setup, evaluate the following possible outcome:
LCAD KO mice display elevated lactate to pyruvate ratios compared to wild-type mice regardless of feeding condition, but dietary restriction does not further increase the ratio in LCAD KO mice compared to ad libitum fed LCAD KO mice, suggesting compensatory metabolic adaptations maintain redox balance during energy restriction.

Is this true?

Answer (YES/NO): NO